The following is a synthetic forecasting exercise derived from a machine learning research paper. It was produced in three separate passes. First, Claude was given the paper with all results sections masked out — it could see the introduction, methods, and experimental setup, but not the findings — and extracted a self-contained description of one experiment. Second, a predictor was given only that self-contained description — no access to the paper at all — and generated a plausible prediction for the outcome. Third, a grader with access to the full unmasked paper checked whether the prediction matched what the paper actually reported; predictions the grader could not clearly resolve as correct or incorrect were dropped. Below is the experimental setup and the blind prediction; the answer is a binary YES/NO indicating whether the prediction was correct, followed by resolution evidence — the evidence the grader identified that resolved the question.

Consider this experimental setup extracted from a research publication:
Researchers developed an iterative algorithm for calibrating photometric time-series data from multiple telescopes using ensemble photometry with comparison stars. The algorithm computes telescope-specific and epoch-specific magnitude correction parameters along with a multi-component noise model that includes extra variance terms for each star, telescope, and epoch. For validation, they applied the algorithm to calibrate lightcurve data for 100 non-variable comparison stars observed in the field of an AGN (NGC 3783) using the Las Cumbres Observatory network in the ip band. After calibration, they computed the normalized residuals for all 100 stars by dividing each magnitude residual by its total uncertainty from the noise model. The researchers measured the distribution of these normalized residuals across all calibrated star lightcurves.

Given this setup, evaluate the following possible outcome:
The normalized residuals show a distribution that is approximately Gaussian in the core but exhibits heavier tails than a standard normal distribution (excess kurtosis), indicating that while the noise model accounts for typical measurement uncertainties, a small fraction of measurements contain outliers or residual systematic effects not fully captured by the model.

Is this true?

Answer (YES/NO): NO